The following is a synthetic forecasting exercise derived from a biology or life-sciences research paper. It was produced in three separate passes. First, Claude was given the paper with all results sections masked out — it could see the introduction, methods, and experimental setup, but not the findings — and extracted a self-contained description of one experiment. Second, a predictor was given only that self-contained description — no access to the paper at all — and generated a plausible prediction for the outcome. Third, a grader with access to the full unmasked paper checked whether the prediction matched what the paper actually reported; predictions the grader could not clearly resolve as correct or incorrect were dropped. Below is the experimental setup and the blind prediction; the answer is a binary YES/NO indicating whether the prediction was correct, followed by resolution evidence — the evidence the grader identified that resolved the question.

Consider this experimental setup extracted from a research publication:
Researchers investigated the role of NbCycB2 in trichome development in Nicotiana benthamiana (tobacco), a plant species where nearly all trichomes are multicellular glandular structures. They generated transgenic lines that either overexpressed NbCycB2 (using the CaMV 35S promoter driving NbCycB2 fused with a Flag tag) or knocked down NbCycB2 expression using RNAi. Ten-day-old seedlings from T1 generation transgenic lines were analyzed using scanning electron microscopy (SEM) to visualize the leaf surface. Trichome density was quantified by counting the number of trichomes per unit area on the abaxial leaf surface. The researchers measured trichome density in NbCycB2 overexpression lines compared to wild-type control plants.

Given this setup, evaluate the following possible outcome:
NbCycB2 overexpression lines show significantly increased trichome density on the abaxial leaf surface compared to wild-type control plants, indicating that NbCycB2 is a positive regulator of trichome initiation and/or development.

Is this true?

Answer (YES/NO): NO